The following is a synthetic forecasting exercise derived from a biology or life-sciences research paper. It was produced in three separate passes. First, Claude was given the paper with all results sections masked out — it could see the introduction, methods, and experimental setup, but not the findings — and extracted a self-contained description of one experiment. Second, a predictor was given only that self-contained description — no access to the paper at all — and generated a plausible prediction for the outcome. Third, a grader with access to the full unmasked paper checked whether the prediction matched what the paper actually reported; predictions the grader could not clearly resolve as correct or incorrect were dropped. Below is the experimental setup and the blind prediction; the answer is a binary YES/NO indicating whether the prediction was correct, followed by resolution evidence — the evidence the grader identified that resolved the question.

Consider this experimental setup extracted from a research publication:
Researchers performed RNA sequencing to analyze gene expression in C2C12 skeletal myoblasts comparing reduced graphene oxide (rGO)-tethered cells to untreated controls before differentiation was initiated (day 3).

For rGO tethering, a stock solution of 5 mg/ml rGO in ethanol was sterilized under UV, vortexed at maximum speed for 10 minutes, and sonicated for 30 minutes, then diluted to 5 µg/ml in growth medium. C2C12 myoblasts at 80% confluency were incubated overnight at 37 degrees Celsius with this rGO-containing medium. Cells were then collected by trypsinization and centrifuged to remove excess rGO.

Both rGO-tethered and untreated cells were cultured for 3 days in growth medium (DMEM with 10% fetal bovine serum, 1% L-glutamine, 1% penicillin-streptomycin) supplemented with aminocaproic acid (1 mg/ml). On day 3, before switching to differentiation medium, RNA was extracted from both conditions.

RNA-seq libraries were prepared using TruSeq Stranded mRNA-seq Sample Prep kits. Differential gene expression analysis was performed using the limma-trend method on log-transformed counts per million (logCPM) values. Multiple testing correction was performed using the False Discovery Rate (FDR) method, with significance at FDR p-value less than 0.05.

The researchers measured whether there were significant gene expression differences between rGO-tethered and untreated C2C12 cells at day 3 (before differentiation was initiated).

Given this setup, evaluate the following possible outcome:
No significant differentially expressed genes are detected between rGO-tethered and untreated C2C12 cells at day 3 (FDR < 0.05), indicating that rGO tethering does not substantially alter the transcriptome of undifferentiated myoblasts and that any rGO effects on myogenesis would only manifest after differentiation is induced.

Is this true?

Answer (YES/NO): NO